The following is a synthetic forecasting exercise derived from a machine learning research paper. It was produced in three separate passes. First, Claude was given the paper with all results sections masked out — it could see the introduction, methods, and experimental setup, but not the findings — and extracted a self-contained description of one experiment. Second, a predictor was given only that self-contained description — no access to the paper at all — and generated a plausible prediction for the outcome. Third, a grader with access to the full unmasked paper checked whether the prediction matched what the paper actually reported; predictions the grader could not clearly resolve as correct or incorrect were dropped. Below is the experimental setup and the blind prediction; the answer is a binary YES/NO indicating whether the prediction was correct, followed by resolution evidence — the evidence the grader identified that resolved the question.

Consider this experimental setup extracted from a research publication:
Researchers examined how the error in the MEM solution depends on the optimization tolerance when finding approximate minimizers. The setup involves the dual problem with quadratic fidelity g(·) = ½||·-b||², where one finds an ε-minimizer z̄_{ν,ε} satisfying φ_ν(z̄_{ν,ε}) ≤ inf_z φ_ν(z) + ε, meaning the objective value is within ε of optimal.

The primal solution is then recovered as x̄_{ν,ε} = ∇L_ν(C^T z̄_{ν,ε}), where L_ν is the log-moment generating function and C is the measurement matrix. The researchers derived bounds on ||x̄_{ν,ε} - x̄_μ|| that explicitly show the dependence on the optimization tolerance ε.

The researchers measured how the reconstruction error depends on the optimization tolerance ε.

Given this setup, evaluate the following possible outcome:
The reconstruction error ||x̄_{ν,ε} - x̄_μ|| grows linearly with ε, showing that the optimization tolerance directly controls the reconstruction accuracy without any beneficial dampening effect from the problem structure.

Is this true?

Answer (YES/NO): NO